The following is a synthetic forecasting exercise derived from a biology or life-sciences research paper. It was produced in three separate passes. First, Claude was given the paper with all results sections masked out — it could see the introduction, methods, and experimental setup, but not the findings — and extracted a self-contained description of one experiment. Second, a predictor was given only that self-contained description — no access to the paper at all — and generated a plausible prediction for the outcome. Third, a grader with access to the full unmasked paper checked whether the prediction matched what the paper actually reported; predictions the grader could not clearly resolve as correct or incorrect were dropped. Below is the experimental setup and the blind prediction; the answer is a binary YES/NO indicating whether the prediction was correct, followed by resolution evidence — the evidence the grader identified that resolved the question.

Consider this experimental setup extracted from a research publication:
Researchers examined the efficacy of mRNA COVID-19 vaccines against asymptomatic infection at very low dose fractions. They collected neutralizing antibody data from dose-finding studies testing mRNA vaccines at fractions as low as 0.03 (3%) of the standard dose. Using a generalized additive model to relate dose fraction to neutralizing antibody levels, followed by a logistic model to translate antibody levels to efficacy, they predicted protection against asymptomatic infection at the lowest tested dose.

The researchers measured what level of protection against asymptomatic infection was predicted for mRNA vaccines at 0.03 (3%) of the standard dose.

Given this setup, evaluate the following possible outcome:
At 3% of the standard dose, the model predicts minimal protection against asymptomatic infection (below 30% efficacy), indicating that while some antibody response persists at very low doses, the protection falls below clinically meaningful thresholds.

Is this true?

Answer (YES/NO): YES